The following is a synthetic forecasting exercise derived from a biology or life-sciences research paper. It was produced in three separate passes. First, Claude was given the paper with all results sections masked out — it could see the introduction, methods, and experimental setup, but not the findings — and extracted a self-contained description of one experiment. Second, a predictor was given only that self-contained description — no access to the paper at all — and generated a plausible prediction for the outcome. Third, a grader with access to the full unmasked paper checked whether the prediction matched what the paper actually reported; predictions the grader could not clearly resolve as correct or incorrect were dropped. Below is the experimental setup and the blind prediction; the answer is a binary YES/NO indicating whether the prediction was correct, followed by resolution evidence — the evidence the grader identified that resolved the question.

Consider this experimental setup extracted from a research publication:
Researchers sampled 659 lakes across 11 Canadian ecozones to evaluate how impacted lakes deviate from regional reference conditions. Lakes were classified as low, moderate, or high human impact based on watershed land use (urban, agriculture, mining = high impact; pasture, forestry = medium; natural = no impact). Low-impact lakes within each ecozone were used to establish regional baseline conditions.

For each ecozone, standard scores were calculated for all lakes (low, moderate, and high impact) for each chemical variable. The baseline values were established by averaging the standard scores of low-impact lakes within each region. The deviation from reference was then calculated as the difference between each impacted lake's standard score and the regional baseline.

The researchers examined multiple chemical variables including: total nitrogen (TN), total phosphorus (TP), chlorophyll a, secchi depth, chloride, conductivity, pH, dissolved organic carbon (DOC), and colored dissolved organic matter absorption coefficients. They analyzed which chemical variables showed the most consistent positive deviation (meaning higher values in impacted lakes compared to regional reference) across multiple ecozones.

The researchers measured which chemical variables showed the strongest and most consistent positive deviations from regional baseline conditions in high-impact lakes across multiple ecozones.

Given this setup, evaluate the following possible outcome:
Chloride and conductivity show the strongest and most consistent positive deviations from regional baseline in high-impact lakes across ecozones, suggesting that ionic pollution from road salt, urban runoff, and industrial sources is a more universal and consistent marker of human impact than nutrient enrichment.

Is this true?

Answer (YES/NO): NO